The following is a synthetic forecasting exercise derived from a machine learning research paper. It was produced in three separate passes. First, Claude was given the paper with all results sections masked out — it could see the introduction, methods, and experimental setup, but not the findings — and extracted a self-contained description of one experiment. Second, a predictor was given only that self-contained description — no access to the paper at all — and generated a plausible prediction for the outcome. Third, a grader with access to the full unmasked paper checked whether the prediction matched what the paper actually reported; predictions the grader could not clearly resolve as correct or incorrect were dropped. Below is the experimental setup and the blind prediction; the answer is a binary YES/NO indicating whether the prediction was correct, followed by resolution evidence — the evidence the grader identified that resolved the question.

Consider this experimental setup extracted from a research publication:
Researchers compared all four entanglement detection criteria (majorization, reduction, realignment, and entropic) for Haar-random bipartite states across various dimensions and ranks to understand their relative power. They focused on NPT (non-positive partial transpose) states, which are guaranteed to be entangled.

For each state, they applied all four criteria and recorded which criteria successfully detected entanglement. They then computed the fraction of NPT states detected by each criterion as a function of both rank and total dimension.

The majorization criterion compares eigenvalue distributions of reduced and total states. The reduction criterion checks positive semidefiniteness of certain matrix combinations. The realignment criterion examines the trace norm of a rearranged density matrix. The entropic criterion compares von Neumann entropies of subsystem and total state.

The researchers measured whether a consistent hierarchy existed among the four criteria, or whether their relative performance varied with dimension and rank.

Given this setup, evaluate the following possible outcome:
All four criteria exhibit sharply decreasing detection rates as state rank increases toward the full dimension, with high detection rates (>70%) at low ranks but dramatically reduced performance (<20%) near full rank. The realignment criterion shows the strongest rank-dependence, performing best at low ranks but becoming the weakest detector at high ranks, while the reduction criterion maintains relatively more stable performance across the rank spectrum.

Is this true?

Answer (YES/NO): NO